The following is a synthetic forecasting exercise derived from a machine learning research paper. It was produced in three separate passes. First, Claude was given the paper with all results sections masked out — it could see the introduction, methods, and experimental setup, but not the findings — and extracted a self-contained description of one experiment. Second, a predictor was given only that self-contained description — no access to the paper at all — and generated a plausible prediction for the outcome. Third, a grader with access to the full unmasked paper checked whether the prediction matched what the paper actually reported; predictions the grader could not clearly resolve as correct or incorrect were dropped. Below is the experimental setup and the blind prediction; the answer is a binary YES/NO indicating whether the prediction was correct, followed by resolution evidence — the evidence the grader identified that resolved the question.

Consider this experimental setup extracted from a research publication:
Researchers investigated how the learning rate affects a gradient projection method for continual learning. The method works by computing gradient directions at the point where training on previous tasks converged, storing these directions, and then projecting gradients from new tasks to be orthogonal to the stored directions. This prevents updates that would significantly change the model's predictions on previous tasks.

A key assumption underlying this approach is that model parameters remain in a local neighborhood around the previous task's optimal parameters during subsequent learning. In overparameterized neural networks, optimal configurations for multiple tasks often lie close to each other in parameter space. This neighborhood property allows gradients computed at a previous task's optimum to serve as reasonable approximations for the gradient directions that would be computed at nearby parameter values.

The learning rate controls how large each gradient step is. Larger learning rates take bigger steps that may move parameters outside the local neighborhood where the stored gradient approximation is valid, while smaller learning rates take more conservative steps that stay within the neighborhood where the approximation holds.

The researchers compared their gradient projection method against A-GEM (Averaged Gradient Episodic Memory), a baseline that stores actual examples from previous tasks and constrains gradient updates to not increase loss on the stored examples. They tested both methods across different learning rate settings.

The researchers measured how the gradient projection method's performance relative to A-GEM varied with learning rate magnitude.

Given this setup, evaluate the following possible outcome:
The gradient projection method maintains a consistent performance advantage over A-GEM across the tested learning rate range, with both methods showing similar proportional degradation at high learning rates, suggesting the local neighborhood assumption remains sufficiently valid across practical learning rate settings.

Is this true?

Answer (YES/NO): NO